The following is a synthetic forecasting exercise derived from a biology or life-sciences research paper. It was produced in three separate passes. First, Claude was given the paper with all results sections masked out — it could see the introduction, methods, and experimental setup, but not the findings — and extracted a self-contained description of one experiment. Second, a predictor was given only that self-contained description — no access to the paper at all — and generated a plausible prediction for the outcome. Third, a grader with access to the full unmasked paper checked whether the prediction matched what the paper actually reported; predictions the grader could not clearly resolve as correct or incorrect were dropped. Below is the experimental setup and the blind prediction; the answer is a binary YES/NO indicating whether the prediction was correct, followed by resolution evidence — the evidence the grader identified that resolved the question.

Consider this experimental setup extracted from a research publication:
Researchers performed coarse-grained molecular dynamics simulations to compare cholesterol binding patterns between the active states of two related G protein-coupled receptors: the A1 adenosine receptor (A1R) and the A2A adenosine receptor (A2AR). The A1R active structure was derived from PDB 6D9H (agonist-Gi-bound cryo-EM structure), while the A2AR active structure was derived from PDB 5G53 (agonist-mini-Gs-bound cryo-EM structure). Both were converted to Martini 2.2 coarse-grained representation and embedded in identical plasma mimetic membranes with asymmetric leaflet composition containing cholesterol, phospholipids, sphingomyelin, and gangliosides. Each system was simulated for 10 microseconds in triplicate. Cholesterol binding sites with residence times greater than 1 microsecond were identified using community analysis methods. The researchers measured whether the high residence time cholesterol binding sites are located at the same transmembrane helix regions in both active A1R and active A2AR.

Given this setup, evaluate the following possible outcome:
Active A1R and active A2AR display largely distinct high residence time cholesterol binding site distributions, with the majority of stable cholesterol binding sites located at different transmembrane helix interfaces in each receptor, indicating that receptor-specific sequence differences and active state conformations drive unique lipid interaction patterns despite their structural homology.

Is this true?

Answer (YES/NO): YES